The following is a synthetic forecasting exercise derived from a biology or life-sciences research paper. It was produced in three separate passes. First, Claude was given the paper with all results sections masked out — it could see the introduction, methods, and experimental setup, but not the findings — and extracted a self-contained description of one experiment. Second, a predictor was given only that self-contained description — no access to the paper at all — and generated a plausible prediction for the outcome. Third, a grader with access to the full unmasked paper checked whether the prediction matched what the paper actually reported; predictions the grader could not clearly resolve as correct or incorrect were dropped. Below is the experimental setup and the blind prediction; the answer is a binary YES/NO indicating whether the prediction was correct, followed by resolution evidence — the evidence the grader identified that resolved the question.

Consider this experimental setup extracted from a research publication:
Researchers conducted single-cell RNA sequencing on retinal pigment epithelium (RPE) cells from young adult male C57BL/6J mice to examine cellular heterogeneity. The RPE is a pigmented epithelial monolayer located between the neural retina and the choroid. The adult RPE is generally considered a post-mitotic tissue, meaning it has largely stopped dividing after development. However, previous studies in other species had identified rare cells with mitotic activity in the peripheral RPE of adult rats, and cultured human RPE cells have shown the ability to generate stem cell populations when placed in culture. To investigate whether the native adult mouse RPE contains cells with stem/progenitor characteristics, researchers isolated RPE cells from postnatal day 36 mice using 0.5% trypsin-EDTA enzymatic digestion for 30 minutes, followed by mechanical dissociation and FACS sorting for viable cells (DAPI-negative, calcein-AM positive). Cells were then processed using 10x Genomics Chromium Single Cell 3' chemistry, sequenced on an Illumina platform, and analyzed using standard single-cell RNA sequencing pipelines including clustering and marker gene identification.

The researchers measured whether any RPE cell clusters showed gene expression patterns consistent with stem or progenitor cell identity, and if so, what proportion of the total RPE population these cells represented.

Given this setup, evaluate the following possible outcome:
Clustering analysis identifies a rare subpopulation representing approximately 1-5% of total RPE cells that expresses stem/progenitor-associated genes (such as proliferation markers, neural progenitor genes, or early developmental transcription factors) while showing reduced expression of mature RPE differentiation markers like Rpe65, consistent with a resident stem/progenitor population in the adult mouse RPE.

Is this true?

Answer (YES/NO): YES